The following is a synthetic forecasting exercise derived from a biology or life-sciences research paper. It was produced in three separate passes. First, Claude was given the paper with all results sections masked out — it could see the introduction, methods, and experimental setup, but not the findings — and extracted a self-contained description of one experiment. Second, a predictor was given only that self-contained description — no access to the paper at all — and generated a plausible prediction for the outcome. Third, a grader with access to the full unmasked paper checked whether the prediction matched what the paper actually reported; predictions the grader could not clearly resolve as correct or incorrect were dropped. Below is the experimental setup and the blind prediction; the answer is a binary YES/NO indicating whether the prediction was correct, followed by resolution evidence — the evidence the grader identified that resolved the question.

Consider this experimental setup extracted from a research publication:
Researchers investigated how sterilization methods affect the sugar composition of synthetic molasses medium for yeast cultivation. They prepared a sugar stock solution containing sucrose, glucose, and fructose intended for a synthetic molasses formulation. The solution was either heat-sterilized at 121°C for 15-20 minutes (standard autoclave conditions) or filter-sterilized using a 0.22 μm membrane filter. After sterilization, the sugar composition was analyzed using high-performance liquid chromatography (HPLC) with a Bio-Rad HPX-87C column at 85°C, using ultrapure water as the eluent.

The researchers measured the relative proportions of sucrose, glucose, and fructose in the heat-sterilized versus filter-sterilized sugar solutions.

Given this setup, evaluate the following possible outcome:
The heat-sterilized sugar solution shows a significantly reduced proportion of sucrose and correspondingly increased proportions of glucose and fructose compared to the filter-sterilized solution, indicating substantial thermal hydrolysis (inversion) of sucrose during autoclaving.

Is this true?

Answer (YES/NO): YES